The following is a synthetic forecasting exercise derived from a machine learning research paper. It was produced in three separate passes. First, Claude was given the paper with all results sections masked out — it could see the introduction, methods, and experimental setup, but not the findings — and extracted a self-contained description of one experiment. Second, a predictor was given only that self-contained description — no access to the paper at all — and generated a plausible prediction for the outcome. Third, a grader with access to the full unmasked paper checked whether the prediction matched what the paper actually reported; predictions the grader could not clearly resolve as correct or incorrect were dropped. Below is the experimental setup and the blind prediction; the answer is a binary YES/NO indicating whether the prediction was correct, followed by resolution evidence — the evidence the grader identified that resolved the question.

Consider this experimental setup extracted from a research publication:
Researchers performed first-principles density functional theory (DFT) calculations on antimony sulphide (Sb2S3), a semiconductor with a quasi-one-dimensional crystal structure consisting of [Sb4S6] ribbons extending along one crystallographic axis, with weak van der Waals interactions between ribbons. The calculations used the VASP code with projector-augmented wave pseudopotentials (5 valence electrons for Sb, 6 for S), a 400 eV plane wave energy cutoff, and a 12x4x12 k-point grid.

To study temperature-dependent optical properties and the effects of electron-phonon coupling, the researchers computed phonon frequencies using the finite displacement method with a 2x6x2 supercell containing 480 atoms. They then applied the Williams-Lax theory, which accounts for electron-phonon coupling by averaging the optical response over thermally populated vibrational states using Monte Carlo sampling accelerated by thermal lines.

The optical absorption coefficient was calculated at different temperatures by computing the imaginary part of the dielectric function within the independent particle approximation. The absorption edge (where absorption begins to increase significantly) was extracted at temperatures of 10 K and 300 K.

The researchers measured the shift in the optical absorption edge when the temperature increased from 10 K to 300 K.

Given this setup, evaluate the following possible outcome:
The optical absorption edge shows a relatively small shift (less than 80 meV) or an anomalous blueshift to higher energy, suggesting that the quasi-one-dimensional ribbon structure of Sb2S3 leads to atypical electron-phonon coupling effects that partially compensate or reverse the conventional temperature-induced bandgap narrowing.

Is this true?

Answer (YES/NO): NO